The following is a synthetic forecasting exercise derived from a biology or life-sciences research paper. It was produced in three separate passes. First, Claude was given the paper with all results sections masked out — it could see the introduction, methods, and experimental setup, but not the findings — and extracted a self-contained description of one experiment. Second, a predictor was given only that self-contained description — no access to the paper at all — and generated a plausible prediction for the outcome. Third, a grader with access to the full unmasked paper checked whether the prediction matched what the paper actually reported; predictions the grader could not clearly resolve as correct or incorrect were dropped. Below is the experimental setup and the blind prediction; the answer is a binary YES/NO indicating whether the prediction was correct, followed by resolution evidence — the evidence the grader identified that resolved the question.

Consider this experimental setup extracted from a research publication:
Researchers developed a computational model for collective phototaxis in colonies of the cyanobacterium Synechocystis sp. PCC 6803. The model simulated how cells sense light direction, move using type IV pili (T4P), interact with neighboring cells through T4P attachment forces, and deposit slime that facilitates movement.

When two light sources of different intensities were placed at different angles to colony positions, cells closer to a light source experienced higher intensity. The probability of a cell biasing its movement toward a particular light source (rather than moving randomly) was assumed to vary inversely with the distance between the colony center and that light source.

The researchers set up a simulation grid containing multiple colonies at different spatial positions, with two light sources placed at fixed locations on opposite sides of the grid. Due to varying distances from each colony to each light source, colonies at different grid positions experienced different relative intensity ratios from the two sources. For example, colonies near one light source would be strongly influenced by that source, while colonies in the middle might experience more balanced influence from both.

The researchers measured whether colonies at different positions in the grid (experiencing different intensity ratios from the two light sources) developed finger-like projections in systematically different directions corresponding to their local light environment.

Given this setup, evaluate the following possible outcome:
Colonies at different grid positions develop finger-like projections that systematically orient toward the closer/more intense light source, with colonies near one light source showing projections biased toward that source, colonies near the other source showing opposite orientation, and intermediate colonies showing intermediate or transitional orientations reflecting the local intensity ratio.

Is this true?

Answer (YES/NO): YES